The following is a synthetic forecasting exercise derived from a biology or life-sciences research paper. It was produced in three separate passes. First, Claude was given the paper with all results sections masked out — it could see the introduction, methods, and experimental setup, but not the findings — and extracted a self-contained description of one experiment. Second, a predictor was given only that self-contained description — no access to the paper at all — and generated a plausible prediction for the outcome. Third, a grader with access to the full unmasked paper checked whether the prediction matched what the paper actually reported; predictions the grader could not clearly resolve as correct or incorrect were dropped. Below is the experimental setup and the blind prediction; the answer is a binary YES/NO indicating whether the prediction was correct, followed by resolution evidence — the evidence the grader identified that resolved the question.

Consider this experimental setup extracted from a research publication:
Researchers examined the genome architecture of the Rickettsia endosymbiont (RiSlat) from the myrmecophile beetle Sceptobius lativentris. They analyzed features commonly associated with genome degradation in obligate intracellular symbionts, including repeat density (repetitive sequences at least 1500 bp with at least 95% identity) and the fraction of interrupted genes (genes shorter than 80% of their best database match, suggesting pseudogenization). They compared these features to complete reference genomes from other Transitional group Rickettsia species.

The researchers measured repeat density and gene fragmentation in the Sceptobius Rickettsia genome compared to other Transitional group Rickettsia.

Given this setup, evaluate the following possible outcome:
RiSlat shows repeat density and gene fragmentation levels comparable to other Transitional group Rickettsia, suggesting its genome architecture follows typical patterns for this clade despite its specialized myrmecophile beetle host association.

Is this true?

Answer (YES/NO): NO